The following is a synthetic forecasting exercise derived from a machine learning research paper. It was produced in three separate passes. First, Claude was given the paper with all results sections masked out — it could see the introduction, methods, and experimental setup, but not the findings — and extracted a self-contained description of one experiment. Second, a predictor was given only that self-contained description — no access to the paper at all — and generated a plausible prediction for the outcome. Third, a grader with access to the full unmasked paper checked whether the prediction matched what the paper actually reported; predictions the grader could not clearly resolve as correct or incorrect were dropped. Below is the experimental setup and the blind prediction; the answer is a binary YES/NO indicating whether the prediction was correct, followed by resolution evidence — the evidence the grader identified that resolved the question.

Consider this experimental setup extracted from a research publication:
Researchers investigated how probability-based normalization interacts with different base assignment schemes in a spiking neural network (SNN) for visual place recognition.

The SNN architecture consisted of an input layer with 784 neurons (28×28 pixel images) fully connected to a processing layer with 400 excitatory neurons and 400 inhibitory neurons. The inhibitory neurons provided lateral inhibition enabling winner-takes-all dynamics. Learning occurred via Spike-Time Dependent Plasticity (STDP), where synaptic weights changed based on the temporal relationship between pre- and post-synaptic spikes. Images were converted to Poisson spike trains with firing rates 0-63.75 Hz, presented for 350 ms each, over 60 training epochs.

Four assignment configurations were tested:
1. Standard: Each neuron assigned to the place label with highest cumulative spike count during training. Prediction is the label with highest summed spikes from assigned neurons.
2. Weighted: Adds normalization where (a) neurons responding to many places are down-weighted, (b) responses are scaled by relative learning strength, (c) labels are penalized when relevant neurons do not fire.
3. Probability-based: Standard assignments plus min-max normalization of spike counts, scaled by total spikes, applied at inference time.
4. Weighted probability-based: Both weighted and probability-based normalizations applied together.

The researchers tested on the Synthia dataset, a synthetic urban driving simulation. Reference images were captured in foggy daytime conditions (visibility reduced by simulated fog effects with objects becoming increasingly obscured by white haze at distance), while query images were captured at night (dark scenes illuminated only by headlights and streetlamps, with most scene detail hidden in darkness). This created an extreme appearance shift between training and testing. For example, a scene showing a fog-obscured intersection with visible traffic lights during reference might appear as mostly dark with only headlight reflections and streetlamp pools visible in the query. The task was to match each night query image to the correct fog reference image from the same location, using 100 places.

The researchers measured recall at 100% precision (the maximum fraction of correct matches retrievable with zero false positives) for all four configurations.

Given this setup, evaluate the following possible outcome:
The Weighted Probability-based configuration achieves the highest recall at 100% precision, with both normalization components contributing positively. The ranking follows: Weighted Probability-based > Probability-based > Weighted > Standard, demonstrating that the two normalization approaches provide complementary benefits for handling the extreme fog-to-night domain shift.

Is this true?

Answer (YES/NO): NO